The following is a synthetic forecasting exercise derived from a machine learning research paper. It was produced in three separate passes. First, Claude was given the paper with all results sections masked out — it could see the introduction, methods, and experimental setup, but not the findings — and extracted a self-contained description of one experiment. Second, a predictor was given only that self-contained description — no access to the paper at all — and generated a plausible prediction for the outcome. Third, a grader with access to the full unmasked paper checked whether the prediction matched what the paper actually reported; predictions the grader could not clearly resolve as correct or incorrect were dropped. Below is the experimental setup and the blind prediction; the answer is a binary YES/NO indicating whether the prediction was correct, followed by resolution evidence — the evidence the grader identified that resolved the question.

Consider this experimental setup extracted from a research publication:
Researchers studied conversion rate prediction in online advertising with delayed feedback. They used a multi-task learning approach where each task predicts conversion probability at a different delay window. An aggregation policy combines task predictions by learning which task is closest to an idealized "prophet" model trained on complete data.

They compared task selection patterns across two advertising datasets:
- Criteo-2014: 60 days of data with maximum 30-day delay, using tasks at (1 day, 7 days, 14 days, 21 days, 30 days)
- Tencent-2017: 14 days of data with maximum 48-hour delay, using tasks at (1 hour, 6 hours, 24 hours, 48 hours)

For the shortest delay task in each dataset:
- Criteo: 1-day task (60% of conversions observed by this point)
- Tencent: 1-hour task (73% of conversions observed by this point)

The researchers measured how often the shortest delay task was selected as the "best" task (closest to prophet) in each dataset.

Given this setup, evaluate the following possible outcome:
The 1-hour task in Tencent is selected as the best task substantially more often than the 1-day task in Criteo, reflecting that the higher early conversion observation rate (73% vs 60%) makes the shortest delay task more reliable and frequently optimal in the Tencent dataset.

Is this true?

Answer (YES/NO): YES